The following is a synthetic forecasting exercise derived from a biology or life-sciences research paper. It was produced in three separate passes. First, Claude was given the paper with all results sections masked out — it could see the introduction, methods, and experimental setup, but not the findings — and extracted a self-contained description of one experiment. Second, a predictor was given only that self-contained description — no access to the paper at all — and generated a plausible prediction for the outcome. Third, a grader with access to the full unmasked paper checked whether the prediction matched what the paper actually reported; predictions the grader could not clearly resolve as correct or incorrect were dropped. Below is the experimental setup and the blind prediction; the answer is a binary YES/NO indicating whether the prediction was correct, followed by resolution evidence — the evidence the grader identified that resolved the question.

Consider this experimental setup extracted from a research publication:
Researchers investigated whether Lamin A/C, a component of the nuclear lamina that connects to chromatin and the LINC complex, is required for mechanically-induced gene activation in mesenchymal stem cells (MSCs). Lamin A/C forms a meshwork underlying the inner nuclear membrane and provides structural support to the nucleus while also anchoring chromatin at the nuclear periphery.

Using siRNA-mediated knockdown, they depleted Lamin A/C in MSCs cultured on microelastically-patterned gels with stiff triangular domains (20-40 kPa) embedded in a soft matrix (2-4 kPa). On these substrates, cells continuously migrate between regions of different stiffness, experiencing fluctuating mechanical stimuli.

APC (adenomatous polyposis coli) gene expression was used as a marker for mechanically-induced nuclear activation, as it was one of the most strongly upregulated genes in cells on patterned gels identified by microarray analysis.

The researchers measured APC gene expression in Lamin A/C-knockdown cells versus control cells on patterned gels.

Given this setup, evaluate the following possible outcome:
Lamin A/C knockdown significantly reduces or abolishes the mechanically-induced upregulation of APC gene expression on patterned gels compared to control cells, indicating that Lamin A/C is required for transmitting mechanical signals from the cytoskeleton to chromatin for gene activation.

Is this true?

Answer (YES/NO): YES